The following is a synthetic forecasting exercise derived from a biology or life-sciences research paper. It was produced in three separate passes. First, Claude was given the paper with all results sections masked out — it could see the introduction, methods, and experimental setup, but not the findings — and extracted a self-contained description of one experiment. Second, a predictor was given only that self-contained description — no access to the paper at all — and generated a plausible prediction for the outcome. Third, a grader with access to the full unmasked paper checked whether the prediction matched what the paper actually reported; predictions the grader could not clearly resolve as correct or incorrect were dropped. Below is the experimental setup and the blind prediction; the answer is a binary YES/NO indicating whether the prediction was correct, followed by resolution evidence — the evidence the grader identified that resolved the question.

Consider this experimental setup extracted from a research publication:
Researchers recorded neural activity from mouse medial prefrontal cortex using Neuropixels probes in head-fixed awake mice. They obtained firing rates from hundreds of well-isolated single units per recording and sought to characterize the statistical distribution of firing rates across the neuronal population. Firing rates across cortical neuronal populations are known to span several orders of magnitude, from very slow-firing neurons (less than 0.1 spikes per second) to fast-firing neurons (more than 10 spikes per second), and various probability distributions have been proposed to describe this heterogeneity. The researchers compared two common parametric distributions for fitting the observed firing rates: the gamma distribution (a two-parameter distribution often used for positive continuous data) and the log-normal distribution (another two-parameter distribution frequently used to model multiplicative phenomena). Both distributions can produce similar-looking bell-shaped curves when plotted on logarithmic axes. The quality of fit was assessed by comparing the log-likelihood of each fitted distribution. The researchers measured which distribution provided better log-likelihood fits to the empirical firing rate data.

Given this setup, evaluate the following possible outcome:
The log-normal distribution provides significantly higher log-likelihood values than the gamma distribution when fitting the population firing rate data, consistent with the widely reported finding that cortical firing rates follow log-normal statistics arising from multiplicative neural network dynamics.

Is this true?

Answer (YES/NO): NO